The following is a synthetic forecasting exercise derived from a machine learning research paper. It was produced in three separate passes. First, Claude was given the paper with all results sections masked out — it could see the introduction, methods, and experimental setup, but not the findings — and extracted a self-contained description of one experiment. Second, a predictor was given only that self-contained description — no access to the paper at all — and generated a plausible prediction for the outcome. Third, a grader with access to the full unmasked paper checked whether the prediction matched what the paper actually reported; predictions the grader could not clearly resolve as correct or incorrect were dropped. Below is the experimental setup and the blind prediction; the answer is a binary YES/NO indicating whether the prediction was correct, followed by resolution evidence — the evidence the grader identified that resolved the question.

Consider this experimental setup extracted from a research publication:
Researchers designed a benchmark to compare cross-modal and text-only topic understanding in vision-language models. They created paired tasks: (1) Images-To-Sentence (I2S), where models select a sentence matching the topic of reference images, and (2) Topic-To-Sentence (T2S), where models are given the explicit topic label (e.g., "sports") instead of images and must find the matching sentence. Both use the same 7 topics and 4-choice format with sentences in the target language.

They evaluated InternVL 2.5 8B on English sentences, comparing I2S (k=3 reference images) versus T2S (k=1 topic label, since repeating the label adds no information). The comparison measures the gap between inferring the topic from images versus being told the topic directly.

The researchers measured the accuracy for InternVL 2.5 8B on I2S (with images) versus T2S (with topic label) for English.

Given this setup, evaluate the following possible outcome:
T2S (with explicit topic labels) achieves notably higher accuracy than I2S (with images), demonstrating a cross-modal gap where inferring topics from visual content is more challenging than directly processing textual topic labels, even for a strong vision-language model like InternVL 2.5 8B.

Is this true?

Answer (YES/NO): YES